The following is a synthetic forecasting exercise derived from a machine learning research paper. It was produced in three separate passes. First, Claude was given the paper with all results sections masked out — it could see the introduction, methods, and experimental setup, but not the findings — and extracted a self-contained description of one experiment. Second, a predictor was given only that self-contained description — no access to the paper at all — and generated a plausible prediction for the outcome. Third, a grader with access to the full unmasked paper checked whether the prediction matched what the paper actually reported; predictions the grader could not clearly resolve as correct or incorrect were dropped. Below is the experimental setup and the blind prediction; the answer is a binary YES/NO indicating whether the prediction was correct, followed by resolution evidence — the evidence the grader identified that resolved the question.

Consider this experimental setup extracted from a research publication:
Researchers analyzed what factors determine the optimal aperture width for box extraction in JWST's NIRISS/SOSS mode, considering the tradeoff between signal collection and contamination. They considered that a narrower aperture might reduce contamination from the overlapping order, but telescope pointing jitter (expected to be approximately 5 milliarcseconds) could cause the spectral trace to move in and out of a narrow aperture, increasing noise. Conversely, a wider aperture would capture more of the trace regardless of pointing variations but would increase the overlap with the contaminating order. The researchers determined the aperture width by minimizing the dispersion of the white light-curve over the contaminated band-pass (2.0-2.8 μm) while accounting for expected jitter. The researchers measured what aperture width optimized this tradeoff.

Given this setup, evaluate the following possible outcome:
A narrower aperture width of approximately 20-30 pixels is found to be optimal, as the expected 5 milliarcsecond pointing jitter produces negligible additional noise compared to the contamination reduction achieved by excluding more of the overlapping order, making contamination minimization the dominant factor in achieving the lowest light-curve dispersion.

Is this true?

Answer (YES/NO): NO